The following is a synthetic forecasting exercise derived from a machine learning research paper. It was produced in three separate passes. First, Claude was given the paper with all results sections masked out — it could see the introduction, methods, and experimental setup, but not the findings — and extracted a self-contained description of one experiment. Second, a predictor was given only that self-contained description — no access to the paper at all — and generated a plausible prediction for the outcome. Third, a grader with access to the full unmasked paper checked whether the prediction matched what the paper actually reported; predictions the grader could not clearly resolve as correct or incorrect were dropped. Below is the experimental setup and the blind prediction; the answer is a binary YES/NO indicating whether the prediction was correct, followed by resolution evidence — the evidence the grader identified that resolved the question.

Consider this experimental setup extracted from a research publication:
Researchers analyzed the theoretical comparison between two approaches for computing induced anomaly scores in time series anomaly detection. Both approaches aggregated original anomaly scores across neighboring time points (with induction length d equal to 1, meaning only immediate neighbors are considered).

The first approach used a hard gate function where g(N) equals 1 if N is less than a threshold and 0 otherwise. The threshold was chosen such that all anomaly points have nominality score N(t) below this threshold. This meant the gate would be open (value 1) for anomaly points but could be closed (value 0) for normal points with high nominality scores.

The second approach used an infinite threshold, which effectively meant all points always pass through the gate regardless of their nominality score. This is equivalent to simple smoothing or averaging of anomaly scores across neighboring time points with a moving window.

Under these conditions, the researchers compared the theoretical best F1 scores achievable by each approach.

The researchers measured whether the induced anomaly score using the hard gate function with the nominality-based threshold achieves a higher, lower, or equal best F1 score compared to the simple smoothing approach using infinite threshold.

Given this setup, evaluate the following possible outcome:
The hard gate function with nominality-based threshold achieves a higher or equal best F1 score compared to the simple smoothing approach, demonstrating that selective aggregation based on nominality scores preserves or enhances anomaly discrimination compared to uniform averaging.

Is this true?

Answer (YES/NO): YES